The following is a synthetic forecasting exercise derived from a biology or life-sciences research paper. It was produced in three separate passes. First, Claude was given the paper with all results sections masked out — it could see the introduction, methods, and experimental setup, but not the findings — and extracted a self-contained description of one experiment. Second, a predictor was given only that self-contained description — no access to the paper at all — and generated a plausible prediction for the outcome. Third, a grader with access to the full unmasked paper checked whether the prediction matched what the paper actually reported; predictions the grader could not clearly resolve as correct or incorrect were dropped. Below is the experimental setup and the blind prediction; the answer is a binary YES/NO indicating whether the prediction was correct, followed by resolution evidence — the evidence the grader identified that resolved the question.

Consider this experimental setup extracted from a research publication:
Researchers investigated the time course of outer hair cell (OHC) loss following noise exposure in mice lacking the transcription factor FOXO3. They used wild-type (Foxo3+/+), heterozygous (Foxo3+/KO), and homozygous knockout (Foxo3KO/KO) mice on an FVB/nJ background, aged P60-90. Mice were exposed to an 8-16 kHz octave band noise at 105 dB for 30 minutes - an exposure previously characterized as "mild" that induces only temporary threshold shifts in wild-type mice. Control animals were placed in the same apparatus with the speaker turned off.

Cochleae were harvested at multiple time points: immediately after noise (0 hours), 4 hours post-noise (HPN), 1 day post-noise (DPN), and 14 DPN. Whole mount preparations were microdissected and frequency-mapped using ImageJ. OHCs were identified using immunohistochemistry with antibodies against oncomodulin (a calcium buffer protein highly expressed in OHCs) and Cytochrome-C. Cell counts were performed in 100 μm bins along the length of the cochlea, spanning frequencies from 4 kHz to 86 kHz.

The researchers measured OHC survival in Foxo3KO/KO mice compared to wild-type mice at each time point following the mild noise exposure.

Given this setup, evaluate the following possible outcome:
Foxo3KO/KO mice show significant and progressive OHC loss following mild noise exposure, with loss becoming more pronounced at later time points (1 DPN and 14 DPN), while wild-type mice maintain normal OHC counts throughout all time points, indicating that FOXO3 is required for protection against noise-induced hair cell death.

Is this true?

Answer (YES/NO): YES